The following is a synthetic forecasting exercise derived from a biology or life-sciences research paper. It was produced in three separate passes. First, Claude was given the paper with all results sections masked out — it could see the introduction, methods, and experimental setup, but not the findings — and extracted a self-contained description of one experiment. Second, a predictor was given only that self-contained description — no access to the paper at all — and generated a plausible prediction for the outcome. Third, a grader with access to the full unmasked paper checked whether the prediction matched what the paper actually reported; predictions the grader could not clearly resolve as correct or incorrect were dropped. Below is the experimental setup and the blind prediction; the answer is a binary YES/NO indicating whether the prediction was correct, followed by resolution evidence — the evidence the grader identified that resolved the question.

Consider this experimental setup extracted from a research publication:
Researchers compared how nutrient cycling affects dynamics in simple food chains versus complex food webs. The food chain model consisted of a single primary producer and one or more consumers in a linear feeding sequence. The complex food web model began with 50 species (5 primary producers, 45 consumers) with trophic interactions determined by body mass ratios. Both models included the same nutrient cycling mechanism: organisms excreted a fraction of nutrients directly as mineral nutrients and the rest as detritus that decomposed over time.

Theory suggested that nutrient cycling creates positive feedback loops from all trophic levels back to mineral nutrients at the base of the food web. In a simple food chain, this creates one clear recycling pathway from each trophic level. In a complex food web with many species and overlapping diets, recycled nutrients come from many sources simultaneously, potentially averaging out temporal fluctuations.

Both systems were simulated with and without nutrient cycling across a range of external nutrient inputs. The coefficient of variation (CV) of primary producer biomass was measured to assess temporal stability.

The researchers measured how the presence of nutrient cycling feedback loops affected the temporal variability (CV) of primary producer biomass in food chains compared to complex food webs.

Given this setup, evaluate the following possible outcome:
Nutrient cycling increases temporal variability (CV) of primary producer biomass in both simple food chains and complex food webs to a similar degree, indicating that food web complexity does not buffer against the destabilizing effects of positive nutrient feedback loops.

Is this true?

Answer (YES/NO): NO